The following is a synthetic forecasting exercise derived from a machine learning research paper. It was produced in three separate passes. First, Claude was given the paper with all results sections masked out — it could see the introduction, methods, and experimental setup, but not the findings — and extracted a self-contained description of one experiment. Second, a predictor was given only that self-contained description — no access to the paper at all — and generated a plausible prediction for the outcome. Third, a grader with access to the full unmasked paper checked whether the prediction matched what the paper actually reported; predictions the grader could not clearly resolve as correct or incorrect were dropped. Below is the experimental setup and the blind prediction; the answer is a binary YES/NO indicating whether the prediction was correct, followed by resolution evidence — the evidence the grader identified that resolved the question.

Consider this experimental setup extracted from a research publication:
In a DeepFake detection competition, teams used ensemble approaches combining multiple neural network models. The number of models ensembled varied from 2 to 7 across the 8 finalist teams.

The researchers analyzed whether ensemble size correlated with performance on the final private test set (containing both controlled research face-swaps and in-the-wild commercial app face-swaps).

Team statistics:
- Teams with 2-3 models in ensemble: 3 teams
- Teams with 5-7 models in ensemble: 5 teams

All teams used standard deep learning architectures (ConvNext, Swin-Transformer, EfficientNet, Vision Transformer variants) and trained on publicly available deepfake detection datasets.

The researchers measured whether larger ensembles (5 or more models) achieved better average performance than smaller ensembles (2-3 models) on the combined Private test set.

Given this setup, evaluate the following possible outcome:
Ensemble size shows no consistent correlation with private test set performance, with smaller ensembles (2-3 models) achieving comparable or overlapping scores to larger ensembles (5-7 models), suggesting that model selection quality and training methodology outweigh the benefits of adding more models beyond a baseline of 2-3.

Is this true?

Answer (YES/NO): YES